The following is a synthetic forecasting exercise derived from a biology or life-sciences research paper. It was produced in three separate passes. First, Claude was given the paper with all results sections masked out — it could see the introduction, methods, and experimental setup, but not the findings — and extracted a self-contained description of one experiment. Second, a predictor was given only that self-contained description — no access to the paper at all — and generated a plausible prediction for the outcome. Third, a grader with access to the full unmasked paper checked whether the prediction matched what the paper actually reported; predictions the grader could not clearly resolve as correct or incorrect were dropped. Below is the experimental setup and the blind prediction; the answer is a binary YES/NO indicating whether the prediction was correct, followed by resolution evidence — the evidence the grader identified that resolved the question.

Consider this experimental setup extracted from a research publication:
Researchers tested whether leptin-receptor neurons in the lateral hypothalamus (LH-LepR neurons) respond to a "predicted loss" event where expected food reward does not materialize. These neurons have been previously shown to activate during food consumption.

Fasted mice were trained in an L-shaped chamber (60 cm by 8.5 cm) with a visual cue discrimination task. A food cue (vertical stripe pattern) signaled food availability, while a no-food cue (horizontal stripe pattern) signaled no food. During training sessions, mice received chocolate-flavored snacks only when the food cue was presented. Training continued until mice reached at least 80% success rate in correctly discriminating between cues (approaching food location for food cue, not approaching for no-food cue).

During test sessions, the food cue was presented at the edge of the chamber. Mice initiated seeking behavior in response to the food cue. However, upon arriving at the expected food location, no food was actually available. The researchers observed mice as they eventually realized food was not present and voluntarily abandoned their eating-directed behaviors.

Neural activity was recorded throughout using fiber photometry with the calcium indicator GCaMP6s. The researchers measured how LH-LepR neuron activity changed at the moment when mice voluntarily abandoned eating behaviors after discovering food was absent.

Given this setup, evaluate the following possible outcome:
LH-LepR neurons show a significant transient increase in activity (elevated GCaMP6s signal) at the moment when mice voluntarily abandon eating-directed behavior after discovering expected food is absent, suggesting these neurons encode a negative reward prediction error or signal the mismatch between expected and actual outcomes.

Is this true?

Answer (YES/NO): NO